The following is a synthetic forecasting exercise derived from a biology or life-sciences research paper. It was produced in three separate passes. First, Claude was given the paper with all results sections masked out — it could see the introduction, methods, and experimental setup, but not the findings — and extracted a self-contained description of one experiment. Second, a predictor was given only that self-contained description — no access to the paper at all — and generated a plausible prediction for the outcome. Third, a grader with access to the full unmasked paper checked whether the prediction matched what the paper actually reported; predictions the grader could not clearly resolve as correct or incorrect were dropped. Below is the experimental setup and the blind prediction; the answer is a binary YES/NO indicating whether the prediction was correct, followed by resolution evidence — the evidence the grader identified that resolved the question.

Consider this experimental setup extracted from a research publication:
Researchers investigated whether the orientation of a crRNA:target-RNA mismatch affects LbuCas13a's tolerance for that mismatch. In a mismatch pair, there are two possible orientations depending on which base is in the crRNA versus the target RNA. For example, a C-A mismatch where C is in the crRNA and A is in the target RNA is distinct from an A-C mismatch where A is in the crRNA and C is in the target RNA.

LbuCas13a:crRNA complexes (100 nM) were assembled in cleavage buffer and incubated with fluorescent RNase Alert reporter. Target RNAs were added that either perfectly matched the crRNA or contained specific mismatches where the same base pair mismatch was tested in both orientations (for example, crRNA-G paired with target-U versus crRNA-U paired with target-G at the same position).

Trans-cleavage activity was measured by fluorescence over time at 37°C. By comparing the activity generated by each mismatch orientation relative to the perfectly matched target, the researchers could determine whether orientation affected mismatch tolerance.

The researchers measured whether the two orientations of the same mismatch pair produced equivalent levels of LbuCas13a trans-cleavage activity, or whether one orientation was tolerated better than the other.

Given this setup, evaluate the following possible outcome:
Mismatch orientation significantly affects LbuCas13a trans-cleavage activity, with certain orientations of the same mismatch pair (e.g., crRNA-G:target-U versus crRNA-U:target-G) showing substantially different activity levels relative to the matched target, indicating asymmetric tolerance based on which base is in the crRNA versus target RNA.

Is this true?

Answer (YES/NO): NO